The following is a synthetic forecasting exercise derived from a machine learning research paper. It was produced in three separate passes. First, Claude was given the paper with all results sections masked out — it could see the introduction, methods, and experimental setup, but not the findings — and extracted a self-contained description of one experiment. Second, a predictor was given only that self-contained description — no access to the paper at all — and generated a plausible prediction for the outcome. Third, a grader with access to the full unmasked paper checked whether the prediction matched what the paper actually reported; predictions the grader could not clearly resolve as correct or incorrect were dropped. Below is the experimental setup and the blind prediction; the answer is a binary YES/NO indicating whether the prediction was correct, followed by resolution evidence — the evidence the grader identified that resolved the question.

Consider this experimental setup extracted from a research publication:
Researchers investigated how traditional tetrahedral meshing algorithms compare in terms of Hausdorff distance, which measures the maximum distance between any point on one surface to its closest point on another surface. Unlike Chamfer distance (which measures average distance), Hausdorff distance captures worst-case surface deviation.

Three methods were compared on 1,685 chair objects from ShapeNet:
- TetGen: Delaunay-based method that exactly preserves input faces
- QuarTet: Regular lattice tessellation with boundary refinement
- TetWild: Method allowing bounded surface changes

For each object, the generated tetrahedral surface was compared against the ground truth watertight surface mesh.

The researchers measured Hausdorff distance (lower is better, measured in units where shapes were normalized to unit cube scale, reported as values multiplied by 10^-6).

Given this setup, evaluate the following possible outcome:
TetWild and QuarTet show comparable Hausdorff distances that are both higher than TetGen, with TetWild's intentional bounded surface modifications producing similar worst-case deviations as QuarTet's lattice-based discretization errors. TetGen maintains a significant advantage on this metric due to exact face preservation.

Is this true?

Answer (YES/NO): NO